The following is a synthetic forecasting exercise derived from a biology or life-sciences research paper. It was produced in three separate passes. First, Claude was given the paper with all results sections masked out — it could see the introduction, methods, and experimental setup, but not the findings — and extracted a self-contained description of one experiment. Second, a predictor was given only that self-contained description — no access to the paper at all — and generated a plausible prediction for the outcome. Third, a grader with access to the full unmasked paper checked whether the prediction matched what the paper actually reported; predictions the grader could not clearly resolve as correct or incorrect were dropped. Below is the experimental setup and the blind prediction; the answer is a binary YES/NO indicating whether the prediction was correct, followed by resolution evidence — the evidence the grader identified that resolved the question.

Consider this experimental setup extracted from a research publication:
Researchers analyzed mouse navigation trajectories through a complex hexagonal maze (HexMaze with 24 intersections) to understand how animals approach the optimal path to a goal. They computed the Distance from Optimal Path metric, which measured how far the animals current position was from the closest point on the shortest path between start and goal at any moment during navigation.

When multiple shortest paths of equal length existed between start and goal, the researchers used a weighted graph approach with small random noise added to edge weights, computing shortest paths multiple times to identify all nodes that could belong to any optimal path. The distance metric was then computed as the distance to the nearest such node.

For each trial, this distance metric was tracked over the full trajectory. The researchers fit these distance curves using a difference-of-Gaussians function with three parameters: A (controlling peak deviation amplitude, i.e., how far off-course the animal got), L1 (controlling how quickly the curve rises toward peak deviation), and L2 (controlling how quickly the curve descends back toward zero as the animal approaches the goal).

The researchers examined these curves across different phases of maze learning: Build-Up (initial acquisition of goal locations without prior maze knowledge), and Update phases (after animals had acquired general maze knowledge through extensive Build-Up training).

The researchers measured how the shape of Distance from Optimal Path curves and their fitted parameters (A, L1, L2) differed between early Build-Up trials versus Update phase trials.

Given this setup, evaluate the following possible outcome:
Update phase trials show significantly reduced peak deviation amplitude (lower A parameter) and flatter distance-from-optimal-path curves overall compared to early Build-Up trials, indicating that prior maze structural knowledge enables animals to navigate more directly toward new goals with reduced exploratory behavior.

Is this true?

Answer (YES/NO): NO